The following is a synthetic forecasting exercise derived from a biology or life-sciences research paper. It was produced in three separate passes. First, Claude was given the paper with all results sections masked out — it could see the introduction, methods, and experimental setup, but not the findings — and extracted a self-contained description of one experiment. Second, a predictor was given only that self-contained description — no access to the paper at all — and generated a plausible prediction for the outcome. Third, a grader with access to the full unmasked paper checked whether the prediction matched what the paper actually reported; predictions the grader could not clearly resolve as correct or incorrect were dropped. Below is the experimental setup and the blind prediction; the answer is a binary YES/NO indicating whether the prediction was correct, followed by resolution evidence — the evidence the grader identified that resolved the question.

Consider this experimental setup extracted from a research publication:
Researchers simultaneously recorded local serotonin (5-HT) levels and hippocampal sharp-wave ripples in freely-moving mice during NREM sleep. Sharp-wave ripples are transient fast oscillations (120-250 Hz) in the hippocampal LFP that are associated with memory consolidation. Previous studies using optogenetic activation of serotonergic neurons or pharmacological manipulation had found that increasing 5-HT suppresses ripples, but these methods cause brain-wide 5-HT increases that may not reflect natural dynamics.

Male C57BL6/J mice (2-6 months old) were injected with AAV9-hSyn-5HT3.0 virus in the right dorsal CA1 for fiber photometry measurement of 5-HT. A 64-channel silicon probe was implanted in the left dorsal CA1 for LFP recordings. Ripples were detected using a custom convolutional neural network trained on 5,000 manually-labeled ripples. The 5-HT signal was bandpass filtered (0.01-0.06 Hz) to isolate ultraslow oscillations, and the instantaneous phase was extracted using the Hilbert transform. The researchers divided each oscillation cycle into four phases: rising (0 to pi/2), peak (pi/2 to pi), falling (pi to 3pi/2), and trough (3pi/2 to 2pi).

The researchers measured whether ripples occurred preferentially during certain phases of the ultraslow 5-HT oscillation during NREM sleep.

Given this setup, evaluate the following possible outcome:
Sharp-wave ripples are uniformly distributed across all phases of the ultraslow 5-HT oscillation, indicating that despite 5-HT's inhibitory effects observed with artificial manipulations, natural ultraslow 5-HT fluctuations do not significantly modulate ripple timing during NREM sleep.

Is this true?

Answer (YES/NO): NO